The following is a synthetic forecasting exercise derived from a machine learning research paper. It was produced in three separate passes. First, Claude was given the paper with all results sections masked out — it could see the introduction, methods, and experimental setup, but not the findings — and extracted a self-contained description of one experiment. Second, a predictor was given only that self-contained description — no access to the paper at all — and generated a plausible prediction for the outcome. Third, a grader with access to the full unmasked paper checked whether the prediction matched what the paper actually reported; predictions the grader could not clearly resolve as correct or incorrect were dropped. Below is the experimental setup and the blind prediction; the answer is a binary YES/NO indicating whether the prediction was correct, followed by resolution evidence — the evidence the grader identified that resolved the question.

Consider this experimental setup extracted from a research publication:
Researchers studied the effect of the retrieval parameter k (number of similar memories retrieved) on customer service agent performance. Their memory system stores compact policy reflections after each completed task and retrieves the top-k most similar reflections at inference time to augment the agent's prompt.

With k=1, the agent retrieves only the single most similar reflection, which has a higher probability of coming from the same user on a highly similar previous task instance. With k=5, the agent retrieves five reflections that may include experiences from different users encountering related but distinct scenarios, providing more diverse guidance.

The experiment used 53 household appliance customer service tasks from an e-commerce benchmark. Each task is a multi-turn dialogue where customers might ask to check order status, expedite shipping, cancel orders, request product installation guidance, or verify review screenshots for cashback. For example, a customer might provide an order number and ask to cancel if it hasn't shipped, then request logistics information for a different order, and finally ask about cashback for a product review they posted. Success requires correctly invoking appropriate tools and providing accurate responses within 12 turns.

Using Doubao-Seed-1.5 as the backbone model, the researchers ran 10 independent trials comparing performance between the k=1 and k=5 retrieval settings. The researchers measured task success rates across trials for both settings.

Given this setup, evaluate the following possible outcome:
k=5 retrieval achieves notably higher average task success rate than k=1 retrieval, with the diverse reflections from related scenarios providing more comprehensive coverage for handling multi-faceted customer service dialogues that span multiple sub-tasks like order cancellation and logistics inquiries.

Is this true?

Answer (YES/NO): YES